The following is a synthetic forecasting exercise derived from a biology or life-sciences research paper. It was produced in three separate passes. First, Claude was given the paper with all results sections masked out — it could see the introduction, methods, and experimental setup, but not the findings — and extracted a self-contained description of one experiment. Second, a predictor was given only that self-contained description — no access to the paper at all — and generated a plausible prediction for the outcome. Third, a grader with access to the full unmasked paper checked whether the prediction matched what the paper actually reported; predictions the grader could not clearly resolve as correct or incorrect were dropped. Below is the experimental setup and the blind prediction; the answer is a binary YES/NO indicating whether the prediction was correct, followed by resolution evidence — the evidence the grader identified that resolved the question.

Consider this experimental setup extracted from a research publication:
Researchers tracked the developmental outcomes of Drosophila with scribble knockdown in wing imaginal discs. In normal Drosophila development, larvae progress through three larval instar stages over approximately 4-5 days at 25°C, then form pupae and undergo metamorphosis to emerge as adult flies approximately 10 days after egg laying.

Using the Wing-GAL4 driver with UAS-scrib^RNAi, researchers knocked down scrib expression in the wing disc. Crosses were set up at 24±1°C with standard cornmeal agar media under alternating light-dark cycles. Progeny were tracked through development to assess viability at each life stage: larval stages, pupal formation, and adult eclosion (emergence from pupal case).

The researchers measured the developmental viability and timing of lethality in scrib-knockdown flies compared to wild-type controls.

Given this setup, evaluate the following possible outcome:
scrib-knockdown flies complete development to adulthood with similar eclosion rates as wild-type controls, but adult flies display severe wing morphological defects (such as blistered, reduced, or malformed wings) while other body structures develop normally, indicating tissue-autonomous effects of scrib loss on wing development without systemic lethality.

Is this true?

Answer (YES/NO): NO